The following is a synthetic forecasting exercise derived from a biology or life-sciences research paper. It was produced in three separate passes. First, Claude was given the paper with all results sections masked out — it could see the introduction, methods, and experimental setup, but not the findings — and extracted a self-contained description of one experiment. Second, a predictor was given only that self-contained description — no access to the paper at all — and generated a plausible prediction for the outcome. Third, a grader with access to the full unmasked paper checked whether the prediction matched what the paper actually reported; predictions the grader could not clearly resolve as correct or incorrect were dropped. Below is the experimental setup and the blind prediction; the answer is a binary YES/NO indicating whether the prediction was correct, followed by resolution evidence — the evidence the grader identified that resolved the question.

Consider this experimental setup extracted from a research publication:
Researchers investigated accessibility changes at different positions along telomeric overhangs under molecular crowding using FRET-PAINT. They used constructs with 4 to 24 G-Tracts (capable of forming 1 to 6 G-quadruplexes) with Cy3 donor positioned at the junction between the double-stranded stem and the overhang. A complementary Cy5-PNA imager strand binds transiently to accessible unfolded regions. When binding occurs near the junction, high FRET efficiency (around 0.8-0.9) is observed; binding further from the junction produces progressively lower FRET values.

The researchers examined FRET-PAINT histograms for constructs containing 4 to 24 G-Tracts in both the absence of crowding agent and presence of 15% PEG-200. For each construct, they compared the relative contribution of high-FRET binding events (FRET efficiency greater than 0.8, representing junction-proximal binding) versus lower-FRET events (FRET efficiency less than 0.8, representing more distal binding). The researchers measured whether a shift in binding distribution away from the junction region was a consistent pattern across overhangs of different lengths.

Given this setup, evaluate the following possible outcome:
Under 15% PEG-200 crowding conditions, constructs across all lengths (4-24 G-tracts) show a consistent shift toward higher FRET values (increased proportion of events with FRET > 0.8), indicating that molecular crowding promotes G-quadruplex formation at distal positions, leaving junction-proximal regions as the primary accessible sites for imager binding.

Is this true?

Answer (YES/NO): NO